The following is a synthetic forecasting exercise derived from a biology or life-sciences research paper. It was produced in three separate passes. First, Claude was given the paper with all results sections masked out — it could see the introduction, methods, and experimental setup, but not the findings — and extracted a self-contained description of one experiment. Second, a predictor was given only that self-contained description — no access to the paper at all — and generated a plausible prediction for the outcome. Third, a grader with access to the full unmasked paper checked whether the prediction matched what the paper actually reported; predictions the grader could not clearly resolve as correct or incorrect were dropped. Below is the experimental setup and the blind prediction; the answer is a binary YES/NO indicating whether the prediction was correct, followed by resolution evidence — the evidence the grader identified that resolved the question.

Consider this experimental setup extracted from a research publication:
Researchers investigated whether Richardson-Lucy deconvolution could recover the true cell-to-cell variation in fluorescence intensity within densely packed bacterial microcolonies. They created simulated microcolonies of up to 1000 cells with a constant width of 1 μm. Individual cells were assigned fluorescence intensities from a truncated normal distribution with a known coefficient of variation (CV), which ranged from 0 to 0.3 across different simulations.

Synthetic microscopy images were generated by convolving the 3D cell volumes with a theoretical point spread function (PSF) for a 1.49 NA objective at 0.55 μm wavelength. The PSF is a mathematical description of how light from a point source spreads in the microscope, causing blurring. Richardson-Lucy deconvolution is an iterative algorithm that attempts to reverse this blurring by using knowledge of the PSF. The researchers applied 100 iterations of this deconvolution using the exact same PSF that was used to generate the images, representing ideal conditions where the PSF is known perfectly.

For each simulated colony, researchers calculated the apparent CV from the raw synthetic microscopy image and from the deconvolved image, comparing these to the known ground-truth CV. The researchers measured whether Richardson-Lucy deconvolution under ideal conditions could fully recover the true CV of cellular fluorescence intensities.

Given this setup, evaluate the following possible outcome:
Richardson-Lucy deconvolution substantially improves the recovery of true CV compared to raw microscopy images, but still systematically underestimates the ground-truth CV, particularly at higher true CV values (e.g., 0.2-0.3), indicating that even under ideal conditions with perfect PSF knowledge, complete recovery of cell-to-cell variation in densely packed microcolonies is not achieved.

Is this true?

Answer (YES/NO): NO